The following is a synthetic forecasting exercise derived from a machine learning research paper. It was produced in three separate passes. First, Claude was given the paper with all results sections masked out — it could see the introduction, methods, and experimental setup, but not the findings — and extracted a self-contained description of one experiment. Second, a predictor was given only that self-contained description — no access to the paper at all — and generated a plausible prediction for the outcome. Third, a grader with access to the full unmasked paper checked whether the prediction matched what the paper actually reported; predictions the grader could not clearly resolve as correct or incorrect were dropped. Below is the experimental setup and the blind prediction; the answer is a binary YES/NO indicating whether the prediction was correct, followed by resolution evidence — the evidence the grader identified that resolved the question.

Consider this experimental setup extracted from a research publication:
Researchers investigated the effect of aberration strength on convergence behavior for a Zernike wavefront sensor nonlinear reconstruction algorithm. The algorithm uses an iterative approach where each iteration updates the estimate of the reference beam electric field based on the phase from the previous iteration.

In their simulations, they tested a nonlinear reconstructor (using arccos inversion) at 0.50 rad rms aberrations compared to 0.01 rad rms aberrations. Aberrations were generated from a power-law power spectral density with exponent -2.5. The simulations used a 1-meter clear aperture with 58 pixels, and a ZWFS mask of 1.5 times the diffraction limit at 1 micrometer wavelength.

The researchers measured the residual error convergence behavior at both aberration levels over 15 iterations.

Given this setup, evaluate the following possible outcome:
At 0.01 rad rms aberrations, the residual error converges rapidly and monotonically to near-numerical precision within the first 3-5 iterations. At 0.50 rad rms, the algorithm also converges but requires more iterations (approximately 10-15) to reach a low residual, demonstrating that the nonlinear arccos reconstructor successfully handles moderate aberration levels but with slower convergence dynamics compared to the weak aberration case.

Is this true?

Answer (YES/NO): NO